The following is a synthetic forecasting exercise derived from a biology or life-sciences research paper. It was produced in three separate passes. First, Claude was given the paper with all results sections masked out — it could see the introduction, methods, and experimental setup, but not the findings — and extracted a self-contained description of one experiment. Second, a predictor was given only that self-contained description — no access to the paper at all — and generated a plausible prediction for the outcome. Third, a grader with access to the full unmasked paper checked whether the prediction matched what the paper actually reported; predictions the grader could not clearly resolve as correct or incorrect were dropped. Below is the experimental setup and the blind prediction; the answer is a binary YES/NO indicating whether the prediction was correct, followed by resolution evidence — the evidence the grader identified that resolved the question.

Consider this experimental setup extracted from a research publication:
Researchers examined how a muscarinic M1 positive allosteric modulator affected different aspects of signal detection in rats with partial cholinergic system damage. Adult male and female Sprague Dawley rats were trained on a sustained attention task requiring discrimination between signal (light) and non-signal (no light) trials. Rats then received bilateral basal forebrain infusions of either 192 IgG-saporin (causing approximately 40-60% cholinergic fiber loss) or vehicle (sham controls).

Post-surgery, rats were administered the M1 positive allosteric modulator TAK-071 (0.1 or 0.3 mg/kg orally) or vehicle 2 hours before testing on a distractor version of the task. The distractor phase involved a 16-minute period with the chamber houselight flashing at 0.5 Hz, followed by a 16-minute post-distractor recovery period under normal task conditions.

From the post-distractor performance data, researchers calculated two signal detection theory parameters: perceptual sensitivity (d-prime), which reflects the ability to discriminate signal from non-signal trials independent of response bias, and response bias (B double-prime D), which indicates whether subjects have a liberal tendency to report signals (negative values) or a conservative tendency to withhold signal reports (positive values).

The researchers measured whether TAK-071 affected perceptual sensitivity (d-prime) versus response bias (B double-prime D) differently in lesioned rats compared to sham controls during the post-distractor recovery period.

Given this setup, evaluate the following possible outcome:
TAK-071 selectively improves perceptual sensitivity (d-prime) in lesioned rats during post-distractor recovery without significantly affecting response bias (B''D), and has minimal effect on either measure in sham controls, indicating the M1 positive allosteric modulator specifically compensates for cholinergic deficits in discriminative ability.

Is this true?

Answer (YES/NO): NO